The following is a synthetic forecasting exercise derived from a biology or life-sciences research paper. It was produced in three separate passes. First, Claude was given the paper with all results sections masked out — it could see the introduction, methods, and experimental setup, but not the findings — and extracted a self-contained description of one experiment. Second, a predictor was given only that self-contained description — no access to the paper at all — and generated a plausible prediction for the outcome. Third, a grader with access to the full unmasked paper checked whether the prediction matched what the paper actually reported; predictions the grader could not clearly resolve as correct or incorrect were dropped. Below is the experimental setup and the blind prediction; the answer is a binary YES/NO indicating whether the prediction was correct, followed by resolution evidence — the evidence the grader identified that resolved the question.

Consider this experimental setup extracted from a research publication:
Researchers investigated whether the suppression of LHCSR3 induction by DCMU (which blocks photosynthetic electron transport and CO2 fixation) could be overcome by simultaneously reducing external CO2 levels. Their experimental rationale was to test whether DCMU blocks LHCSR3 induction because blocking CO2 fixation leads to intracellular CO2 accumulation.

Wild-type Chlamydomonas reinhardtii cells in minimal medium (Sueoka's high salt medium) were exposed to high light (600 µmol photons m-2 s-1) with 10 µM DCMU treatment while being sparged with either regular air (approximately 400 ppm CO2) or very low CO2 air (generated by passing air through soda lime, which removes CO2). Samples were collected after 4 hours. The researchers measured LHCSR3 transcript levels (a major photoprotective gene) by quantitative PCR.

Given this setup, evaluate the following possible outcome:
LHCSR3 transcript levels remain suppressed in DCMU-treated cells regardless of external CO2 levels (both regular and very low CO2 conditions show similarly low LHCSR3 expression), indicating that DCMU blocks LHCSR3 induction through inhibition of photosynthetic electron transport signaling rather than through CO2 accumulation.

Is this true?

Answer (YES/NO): NO